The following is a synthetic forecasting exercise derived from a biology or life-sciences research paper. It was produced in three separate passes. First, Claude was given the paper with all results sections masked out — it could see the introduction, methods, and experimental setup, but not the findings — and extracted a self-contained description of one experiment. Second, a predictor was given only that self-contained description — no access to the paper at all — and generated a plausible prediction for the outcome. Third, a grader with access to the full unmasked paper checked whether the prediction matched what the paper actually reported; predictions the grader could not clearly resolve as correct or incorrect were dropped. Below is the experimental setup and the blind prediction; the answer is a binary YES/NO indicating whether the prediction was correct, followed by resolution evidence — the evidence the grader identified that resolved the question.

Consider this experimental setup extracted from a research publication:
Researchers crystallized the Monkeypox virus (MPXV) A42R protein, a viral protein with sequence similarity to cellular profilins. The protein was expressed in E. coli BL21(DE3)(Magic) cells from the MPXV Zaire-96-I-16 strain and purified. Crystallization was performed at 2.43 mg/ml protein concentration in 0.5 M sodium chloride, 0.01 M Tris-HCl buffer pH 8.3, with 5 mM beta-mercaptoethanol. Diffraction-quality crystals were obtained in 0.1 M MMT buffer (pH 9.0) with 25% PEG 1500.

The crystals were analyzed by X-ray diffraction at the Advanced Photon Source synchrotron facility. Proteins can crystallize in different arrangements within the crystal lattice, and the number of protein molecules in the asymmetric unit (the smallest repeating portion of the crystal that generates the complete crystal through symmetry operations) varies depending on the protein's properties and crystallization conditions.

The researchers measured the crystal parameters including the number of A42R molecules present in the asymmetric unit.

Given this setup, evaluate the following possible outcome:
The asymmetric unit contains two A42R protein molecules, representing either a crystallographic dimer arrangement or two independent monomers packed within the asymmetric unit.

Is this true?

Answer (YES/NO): YES